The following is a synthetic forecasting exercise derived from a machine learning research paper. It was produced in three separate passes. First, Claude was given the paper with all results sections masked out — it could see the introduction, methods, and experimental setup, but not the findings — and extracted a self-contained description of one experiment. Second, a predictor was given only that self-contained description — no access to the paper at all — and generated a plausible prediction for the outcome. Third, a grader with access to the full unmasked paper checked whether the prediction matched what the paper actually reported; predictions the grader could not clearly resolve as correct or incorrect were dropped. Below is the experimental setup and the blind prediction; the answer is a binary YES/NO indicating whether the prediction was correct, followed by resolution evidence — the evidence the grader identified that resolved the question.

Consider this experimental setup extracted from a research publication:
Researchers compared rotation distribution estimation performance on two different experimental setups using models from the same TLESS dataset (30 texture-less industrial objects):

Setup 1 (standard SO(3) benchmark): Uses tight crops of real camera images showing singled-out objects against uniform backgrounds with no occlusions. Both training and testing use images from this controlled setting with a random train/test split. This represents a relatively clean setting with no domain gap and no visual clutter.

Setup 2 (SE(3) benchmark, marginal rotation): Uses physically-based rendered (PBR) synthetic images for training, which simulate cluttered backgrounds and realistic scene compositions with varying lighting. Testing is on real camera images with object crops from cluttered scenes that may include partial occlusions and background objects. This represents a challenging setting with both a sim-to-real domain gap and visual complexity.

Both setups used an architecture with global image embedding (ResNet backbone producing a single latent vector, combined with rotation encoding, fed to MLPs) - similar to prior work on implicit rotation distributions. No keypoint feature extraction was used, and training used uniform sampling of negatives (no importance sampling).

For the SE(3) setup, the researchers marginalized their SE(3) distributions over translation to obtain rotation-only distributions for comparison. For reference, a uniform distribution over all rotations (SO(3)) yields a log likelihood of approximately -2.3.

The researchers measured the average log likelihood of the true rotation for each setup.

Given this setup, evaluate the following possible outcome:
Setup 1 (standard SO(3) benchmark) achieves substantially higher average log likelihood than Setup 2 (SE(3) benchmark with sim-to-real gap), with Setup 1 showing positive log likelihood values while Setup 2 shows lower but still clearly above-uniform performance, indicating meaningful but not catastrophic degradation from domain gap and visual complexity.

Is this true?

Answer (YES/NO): NO